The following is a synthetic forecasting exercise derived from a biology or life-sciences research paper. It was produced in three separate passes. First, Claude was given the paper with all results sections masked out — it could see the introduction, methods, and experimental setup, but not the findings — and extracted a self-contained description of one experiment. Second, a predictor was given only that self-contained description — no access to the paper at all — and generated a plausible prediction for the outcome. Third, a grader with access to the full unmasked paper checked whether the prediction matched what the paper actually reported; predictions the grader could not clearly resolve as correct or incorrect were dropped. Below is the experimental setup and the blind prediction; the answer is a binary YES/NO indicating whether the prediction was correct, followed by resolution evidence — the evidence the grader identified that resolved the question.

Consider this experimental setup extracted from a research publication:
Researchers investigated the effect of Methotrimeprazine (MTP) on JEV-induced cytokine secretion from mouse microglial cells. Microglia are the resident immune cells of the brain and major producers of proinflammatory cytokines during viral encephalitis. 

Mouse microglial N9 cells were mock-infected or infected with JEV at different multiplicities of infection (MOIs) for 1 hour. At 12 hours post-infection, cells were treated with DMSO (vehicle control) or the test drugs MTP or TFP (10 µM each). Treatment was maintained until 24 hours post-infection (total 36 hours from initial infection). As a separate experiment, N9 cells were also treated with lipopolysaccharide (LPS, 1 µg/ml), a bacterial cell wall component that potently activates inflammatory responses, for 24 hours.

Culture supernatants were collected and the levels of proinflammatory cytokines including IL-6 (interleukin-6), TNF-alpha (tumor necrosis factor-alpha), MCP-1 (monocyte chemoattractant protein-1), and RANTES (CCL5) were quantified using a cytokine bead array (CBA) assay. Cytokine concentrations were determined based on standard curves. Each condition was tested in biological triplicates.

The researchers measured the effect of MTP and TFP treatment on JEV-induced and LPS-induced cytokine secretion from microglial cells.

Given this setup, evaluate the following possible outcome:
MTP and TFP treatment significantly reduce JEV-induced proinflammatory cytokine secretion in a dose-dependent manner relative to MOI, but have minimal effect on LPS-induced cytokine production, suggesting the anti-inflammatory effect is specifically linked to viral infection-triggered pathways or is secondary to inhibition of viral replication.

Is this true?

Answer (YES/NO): NO